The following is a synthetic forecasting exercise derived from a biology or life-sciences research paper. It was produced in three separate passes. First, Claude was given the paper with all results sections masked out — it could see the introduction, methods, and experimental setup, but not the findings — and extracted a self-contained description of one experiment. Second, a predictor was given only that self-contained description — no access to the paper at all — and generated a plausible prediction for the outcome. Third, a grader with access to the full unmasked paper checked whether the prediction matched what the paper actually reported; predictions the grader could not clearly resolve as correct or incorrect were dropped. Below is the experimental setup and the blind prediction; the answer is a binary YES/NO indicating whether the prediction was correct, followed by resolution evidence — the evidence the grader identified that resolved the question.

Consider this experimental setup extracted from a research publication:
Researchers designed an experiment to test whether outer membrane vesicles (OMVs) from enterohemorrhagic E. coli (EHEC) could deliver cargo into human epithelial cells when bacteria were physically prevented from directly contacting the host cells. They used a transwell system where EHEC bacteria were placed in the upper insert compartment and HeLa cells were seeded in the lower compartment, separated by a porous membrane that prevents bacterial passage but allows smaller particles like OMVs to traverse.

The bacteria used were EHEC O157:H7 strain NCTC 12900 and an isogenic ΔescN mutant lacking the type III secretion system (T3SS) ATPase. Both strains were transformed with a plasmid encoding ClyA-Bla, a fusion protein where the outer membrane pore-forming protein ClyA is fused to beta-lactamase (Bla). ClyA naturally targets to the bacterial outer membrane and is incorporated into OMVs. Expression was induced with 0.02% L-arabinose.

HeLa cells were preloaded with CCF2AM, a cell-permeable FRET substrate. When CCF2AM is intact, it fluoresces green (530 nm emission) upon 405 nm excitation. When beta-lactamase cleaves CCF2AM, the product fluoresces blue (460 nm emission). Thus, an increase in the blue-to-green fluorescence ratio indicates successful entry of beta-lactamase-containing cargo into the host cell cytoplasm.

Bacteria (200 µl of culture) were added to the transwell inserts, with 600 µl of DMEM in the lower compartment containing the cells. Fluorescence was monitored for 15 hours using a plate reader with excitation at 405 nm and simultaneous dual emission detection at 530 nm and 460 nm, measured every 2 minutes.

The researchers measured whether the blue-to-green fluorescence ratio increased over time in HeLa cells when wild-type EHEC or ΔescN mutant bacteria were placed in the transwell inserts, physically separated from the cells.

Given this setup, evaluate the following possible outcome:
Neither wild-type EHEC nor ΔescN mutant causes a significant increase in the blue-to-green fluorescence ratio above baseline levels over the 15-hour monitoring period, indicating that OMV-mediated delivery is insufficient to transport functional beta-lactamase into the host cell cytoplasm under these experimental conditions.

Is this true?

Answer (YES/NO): NO